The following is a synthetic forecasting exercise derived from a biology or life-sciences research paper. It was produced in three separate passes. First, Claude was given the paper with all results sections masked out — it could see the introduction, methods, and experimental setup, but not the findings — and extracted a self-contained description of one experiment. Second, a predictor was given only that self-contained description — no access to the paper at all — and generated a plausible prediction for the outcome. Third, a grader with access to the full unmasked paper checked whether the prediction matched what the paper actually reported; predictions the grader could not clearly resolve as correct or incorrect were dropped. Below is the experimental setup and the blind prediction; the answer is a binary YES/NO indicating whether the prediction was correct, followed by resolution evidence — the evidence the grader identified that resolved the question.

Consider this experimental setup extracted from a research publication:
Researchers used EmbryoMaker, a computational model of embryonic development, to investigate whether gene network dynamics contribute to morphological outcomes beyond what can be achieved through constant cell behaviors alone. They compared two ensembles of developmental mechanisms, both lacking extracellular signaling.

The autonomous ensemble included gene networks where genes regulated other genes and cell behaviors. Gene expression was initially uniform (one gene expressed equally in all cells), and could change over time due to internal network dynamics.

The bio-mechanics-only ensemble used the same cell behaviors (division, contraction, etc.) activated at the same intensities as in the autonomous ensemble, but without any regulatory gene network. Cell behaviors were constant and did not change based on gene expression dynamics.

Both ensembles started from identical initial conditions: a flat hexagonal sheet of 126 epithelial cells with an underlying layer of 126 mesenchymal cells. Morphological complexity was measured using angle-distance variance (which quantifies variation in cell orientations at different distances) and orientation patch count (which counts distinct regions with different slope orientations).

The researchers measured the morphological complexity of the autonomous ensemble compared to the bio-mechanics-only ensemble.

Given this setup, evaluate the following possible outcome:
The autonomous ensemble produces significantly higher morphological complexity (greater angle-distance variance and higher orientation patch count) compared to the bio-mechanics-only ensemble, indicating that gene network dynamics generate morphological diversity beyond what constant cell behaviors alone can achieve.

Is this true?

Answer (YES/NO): NO